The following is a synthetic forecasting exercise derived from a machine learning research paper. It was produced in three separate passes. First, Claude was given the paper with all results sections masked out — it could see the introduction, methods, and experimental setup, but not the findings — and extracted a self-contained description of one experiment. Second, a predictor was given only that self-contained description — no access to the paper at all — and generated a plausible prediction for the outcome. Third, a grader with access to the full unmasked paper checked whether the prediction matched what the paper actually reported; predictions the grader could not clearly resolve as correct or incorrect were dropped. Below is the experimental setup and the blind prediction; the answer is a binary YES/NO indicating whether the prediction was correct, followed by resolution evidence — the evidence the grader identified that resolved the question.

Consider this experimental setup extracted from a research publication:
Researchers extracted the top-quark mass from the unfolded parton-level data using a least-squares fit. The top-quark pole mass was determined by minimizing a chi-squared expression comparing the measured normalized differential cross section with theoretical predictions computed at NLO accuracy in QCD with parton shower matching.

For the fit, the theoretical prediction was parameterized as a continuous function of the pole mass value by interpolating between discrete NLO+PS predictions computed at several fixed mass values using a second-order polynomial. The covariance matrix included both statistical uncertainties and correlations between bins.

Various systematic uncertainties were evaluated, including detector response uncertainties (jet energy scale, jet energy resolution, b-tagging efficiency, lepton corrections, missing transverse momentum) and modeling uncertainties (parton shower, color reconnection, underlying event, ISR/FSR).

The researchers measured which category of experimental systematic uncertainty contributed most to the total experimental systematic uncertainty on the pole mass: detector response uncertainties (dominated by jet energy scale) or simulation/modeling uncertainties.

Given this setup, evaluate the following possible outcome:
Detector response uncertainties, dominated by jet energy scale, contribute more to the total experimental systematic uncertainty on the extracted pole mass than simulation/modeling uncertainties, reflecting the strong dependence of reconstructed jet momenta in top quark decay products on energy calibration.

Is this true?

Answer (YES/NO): NO